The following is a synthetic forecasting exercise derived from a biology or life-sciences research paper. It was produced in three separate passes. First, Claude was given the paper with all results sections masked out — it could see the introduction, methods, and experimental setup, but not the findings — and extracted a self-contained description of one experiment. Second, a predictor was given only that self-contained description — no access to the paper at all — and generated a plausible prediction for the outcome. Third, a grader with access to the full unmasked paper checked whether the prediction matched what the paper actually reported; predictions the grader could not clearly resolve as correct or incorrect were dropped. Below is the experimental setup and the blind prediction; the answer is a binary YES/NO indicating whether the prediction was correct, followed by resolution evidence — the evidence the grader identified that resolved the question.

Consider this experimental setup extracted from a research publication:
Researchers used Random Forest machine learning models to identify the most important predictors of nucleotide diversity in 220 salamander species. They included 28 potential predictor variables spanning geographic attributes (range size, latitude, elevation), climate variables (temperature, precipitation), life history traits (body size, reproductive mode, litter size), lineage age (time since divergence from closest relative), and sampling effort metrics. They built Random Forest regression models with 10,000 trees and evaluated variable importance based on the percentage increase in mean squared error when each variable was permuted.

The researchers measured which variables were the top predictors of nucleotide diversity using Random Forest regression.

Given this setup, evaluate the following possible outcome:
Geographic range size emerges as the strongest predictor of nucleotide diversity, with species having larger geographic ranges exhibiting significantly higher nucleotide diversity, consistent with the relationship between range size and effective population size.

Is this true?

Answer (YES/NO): YES